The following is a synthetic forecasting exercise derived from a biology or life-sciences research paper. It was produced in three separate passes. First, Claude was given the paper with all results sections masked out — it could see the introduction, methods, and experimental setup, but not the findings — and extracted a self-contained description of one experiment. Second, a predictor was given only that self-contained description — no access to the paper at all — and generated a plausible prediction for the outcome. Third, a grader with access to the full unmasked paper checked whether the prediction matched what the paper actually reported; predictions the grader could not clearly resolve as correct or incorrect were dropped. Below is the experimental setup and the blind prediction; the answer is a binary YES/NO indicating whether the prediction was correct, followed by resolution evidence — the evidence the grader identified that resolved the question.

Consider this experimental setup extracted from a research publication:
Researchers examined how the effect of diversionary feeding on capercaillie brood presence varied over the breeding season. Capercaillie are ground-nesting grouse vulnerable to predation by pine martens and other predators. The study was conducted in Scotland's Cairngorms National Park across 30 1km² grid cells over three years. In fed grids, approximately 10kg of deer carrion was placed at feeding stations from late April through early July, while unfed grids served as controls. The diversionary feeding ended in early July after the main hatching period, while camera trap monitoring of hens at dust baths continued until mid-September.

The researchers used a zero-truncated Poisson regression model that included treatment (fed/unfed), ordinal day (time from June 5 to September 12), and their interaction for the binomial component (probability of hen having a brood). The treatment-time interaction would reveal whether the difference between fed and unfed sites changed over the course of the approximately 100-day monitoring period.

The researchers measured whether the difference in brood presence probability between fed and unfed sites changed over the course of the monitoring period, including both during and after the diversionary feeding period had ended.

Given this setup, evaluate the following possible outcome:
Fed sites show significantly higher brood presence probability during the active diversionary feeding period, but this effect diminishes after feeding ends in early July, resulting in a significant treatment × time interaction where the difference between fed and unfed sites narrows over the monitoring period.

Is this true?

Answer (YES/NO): NO